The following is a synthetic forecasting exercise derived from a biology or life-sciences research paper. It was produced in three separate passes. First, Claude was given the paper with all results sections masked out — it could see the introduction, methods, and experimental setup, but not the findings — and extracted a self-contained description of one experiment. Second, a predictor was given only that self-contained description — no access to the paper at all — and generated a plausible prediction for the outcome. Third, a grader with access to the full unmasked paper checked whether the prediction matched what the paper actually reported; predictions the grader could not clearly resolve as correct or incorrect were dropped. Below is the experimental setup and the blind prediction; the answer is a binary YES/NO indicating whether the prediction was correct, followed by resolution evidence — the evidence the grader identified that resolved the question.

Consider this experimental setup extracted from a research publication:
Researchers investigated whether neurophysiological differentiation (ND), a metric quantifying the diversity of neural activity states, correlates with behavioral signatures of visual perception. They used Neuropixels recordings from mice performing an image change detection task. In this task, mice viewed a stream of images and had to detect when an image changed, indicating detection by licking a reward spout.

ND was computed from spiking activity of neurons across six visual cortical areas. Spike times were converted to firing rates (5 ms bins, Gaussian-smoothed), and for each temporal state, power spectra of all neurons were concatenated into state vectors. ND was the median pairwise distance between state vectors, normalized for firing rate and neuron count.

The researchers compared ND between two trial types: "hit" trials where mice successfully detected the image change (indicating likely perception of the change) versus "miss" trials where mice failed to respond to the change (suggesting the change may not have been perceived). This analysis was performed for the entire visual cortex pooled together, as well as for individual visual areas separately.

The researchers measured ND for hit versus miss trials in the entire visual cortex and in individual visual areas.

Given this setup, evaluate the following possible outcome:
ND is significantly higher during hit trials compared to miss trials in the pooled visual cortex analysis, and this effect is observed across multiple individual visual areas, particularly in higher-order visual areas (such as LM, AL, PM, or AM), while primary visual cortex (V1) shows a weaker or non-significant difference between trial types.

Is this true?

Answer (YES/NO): NO